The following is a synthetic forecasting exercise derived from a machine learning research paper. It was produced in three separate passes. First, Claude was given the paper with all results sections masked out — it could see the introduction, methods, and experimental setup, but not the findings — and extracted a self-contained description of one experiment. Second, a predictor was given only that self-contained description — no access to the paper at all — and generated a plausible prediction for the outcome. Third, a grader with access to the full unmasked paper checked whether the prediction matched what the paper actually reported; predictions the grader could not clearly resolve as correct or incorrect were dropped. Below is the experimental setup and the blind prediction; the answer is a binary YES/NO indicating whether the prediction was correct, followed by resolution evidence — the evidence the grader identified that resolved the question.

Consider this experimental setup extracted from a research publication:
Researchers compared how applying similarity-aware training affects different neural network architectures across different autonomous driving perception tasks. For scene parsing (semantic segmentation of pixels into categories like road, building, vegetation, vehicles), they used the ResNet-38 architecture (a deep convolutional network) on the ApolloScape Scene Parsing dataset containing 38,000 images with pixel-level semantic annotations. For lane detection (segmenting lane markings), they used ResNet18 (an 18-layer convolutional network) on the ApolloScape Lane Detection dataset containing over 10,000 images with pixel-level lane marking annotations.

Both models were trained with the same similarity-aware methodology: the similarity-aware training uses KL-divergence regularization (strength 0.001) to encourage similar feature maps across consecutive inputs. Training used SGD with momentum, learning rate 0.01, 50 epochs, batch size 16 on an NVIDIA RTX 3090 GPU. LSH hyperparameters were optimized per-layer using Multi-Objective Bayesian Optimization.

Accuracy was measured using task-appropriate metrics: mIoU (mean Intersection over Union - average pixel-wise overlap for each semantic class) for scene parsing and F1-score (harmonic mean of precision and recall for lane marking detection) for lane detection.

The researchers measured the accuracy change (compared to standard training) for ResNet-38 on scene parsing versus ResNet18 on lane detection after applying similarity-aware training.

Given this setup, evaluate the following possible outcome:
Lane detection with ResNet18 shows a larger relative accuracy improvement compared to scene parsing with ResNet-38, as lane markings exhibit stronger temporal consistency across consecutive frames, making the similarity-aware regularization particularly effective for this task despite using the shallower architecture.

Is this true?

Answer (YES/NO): YES